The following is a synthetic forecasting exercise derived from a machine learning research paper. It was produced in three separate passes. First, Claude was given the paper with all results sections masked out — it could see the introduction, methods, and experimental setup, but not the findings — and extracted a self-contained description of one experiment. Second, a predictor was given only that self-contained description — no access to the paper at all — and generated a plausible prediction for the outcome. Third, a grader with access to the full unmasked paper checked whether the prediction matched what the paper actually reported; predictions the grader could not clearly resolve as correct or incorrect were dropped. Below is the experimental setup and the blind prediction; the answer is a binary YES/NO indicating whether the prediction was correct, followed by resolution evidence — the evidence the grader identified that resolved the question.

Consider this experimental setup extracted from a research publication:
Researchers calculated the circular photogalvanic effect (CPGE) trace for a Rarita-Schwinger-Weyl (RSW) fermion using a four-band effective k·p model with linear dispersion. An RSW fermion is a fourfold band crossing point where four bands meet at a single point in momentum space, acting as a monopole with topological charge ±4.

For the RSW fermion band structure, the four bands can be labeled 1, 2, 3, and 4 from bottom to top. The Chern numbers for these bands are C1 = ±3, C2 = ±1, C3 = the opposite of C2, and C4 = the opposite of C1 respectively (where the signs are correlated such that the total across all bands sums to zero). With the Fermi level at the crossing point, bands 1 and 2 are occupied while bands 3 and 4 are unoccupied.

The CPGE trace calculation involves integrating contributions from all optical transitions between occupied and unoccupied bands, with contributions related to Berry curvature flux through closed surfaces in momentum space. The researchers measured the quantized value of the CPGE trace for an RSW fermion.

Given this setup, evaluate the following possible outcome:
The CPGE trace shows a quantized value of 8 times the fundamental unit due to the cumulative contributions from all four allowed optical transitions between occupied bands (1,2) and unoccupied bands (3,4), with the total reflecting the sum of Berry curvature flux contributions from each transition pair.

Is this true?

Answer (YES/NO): NO